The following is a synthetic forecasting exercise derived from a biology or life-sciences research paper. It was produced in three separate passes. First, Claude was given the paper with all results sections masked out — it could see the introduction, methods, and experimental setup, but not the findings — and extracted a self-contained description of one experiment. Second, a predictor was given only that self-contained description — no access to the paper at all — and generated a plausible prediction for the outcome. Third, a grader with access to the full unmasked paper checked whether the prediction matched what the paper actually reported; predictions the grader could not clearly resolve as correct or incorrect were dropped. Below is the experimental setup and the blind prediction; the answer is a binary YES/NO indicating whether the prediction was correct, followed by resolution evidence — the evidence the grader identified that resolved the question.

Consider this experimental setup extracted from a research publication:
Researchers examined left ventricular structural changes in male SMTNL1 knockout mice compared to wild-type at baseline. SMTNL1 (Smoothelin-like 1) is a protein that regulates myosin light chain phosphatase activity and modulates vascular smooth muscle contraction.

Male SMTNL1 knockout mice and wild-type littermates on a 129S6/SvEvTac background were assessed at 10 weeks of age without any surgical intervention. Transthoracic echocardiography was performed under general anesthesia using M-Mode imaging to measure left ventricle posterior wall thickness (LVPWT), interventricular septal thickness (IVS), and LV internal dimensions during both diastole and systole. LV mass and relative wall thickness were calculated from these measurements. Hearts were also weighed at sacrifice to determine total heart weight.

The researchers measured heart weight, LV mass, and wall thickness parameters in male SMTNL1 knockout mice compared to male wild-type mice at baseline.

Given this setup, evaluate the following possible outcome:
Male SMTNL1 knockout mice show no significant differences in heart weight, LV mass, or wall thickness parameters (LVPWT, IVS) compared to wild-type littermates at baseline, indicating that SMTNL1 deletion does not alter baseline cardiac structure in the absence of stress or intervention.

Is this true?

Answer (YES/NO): NO